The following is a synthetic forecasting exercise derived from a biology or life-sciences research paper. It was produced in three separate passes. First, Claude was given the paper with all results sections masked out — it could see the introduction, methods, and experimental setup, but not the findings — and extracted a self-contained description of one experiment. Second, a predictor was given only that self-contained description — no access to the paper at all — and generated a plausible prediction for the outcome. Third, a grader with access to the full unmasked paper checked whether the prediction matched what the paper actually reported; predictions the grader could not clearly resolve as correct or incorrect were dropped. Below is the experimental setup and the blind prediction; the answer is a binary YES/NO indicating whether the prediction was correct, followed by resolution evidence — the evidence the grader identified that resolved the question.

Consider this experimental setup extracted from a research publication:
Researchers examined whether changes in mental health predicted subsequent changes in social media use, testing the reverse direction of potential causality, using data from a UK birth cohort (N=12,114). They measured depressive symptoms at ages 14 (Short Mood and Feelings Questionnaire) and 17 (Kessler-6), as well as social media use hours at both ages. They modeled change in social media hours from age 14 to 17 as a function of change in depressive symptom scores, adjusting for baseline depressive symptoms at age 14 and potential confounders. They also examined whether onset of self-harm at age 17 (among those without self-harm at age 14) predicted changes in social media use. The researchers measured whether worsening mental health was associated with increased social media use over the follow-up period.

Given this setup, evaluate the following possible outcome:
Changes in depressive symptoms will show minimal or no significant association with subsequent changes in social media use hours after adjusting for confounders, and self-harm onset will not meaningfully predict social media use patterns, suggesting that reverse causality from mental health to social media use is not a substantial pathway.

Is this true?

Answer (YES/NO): YES